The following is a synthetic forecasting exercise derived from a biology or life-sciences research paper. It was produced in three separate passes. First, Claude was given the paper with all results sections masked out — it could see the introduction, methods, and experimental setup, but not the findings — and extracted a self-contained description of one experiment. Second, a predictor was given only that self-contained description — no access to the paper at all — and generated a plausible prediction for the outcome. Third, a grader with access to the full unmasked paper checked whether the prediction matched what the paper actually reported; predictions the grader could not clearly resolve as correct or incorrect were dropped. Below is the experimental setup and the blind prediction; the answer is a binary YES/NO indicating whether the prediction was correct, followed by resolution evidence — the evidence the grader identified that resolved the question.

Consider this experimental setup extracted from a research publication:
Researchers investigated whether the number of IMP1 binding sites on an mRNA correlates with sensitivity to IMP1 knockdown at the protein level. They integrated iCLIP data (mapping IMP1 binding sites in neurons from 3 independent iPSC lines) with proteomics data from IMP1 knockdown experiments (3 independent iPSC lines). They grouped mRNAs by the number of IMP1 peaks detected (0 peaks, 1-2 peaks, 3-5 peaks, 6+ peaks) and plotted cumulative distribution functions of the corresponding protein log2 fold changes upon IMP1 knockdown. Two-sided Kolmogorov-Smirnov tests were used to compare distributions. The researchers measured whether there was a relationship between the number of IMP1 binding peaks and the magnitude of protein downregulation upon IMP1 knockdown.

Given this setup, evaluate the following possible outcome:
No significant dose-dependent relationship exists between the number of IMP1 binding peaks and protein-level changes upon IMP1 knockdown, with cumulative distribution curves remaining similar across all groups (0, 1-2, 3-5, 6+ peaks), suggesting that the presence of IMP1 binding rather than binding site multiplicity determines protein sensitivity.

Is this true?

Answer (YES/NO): NO